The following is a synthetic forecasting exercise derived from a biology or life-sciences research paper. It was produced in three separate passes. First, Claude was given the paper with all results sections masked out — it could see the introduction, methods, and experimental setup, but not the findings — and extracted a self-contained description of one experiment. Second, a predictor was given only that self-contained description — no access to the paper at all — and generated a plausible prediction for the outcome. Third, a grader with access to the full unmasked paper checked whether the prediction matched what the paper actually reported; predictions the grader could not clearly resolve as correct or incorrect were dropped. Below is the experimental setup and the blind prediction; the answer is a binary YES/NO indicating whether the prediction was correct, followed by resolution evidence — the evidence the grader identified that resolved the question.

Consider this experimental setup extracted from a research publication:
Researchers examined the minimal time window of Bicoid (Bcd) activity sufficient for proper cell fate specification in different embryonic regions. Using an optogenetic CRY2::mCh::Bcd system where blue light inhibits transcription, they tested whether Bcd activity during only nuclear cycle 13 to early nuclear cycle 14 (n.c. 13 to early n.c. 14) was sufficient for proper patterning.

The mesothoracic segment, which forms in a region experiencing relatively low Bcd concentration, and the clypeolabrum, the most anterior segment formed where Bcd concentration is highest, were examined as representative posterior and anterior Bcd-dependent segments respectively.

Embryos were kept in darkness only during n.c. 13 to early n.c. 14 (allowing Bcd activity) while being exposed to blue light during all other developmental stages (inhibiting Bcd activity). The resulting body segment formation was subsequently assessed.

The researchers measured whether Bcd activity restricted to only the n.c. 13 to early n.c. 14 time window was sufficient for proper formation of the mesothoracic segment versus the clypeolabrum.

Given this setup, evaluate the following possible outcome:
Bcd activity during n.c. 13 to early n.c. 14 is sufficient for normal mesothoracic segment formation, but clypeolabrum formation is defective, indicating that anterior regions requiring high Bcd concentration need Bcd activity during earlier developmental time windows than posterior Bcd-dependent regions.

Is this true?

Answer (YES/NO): YES